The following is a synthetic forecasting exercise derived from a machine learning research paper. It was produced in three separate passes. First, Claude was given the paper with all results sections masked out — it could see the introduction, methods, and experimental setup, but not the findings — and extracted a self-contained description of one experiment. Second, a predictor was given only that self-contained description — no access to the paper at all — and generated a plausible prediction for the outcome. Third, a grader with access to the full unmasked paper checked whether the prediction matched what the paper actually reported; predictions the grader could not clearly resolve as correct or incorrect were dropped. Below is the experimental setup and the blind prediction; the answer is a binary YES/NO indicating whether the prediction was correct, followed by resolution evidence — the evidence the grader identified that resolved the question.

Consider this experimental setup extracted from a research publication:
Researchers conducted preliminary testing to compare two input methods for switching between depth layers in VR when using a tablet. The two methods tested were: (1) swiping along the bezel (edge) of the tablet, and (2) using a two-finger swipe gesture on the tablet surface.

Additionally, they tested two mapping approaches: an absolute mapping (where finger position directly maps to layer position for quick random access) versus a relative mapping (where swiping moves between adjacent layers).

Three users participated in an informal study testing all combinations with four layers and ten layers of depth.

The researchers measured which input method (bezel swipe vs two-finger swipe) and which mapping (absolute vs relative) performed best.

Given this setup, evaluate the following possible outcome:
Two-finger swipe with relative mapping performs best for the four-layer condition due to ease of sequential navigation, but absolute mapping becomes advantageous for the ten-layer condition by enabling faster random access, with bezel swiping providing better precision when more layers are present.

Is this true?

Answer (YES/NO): NO